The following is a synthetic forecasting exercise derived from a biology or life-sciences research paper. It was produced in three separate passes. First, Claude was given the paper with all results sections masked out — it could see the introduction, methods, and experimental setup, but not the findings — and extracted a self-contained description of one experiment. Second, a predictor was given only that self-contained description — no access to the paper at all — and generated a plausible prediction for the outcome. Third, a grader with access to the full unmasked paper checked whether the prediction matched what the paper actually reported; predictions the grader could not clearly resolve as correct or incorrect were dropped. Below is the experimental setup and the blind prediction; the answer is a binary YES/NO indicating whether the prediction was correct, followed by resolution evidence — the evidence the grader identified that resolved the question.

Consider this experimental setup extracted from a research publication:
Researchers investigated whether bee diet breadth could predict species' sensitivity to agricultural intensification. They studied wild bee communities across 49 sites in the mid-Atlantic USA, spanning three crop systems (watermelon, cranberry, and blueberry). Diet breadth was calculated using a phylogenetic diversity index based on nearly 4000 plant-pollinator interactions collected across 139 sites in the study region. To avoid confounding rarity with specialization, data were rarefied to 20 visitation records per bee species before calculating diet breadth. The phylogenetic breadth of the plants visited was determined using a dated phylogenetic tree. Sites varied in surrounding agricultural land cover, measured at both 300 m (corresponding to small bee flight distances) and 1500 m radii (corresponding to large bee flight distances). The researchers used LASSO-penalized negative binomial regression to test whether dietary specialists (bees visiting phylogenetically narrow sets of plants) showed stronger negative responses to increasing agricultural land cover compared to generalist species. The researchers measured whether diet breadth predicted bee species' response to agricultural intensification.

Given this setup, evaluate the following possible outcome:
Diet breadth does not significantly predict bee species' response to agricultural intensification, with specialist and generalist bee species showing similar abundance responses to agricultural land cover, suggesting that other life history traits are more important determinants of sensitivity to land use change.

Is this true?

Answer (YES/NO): NO